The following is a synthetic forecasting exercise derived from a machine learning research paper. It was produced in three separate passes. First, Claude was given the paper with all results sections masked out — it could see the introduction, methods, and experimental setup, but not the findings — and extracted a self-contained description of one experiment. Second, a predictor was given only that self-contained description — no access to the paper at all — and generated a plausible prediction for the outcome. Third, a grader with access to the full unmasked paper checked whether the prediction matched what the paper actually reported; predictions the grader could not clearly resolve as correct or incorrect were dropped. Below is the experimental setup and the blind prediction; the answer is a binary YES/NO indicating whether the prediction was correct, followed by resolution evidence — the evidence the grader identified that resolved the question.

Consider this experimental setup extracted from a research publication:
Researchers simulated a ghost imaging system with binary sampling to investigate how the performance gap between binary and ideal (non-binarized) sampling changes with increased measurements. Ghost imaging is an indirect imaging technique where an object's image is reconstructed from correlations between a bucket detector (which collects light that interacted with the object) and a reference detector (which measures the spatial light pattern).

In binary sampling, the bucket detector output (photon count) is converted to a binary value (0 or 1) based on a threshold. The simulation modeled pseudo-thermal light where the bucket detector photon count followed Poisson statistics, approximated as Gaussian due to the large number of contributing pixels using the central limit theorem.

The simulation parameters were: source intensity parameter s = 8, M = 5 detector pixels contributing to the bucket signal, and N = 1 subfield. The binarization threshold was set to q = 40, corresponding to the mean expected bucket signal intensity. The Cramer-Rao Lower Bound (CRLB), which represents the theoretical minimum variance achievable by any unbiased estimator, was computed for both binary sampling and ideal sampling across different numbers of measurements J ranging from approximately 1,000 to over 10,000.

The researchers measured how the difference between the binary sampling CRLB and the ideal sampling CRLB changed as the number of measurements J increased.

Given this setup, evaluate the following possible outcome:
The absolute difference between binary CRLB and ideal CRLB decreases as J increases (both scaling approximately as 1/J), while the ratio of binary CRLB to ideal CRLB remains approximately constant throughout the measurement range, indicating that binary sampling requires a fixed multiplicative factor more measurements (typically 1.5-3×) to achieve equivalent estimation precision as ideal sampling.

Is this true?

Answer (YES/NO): NO